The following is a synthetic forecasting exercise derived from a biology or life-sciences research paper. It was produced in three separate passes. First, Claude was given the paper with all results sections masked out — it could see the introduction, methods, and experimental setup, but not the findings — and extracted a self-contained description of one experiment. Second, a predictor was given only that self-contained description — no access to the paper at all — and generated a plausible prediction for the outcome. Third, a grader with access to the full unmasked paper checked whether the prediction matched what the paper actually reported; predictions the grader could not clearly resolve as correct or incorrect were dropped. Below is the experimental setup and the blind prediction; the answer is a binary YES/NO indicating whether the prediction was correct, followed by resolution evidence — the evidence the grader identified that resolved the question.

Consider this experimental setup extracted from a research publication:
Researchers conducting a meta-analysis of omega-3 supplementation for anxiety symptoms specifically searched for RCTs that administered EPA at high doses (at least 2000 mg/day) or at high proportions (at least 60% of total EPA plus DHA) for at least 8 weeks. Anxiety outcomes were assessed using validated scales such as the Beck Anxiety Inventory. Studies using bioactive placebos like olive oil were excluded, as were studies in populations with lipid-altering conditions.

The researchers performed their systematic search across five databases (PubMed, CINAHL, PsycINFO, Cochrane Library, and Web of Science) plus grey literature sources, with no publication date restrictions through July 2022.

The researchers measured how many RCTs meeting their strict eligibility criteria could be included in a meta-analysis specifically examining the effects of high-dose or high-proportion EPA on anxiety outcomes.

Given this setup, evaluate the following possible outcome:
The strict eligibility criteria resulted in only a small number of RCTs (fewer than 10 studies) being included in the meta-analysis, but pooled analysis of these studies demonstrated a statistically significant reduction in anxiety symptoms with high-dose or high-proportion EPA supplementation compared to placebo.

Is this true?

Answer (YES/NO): NO